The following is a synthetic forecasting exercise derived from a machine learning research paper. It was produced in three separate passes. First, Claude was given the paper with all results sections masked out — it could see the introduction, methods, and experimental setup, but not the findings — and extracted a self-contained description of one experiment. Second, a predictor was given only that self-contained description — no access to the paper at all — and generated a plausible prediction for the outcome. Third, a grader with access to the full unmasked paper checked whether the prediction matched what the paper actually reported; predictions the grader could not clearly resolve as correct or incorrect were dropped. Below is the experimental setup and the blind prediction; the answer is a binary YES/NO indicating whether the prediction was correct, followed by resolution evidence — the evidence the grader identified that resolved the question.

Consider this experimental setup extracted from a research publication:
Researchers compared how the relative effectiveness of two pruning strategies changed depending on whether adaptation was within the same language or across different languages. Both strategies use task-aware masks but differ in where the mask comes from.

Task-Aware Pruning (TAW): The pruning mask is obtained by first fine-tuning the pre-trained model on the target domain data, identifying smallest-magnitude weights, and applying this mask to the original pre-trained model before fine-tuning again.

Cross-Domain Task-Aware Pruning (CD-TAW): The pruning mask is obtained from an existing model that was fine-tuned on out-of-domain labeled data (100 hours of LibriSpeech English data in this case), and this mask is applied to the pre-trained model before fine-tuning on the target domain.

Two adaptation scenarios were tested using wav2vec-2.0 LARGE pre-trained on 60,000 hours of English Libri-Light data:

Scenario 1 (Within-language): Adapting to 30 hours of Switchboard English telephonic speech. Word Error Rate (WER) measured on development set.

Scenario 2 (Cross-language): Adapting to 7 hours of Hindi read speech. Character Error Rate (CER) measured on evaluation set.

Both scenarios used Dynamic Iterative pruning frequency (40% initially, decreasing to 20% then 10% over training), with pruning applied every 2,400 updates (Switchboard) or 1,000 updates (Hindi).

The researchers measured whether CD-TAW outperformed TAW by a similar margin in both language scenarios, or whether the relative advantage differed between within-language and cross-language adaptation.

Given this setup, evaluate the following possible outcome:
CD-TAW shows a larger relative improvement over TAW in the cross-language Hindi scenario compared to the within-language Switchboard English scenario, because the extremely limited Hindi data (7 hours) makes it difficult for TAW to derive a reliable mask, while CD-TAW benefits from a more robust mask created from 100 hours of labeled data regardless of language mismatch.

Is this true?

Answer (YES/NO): NO